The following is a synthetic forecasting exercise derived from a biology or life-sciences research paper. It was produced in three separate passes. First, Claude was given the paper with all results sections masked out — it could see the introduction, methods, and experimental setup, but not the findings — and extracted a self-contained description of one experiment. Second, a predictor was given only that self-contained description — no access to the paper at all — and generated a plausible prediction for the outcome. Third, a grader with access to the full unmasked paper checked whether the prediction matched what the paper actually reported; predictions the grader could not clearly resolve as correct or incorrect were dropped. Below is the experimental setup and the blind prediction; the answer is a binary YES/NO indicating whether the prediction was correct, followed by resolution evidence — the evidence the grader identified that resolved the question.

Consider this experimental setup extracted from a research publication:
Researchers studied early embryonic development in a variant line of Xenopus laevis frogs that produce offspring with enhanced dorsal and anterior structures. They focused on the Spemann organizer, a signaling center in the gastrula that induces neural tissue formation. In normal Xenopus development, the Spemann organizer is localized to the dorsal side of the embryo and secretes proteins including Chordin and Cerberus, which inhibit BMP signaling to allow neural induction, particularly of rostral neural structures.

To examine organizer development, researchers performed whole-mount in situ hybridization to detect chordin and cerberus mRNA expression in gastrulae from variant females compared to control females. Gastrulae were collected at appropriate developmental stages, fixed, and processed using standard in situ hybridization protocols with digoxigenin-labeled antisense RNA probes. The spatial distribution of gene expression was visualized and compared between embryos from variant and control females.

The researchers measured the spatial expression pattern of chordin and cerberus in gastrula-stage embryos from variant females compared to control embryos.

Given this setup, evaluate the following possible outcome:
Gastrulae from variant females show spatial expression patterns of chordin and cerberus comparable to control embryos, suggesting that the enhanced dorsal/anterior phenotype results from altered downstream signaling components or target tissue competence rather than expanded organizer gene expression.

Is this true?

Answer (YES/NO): NO